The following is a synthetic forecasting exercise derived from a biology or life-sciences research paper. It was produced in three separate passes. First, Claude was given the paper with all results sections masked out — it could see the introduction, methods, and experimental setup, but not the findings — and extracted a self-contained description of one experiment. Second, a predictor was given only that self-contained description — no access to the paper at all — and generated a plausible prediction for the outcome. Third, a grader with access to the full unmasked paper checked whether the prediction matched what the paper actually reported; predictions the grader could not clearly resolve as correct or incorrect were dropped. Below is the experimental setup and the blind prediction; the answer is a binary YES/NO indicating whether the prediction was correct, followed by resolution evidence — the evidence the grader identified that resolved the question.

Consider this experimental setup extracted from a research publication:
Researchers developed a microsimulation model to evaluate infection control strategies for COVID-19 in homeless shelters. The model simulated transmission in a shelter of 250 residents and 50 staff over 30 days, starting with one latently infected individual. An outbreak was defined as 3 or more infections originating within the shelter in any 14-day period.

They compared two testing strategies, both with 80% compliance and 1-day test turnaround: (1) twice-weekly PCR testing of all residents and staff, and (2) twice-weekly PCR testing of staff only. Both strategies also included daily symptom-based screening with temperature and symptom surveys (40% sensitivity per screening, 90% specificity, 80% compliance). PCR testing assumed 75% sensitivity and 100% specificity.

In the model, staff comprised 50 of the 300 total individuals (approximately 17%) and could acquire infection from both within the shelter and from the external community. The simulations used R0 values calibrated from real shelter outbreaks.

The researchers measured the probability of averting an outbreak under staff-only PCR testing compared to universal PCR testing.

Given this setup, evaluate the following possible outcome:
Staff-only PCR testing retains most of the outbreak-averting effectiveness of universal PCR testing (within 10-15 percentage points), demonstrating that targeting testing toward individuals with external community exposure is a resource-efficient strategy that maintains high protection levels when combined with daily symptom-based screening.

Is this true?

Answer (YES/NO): YES